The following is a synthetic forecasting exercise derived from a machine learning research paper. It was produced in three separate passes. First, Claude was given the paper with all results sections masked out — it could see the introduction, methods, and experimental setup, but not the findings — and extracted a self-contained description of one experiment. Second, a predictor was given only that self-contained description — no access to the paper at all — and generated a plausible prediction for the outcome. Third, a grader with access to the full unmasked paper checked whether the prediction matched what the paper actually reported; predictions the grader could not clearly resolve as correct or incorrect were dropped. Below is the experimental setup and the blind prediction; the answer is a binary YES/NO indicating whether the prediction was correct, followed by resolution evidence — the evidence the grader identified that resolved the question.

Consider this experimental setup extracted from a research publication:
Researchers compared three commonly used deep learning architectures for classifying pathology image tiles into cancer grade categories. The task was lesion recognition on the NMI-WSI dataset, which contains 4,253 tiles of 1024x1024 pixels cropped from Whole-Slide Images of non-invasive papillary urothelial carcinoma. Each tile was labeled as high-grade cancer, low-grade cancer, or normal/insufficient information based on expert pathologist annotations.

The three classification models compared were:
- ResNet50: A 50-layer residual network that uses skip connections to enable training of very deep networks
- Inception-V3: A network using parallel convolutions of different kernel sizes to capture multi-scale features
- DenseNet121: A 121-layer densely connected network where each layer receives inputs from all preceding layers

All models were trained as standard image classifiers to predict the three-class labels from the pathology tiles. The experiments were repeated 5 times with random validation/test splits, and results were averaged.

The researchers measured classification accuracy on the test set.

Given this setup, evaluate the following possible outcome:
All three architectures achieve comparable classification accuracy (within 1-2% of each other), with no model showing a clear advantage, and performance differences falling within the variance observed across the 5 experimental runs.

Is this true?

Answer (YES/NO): NO